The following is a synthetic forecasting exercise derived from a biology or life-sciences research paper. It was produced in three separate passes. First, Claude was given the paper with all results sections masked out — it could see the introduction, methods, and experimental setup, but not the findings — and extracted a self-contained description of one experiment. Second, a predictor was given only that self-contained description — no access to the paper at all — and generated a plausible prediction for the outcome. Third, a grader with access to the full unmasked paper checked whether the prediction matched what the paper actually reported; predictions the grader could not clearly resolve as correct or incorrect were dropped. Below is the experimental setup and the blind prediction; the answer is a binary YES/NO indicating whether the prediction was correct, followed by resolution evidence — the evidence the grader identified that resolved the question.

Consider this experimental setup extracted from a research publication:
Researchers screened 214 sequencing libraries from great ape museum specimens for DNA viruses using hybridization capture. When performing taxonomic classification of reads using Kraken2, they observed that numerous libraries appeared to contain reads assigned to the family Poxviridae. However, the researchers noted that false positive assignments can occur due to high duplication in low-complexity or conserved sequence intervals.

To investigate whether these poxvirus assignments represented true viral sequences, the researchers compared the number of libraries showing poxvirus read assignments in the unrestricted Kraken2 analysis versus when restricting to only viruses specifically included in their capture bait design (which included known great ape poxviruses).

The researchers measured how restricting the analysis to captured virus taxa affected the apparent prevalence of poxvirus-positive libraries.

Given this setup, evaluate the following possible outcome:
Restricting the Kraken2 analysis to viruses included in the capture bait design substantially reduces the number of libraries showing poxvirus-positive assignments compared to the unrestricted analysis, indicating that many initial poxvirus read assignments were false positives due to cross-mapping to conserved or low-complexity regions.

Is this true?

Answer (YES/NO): YES